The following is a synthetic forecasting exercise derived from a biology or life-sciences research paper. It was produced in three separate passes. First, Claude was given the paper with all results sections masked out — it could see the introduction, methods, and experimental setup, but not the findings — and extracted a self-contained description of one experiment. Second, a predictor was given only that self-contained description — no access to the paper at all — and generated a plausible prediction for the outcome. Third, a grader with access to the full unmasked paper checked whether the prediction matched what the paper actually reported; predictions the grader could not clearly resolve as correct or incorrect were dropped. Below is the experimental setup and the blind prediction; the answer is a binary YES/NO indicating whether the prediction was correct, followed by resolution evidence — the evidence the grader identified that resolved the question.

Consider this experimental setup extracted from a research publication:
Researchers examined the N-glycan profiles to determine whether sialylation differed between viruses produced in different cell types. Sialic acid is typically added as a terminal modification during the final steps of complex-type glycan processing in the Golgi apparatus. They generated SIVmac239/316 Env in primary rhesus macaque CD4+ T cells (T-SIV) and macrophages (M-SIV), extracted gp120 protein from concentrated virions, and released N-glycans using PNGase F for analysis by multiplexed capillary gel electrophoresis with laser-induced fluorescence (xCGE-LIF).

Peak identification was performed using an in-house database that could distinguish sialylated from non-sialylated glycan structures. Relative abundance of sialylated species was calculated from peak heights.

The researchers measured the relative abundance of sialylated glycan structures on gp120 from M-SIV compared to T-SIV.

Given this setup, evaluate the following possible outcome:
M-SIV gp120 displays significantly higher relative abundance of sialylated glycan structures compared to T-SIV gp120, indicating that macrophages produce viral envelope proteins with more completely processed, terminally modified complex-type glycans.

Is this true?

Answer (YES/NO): NO